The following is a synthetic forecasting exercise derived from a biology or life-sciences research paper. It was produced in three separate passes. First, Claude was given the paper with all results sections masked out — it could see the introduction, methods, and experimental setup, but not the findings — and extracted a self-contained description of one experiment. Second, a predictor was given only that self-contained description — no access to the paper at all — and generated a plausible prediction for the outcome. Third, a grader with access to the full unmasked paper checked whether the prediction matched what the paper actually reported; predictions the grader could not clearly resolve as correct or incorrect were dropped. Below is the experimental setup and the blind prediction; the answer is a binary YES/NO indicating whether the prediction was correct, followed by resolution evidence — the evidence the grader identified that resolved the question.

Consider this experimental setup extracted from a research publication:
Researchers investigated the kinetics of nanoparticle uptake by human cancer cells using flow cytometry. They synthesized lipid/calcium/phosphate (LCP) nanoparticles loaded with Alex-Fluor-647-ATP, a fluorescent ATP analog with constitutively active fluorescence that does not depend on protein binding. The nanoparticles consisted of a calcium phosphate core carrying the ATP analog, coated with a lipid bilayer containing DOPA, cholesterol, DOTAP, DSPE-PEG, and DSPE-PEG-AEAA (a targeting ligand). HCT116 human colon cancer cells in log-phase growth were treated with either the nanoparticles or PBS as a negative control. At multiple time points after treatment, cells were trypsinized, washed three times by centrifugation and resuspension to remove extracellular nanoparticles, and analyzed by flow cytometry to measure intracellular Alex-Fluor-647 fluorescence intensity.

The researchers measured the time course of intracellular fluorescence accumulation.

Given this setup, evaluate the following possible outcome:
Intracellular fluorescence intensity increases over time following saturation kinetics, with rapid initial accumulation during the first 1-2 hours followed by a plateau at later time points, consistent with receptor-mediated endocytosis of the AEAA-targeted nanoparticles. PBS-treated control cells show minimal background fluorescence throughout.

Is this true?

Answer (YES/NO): NO